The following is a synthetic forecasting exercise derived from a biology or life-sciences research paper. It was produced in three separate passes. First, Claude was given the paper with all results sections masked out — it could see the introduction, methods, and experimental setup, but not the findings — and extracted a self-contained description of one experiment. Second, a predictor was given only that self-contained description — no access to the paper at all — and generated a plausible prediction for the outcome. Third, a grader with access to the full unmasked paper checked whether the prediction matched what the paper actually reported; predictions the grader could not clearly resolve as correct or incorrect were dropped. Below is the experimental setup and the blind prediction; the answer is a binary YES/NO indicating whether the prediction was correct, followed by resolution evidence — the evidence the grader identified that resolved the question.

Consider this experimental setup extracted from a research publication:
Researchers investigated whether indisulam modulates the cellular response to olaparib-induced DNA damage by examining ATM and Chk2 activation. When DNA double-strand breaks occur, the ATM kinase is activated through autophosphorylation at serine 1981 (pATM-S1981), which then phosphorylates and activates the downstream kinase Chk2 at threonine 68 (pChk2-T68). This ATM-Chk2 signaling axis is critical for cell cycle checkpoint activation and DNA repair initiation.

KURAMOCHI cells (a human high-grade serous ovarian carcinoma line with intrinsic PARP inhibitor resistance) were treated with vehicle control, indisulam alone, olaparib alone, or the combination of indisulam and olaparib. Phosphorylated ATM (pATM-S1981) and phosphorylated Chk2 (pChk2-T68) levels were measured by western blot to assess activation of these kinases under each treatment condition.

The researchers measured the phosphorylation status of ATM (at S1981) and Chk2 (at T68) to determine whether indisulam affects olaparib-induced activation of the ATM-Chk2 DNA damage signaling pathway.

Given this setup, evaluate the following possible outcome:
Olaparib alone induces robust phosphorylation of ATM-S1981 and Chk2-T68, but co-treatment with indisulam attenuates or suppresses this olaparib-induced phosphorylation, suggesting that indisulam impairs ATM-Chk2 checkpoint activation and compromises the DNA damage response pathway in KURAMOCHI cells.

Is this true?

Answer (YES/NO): YES